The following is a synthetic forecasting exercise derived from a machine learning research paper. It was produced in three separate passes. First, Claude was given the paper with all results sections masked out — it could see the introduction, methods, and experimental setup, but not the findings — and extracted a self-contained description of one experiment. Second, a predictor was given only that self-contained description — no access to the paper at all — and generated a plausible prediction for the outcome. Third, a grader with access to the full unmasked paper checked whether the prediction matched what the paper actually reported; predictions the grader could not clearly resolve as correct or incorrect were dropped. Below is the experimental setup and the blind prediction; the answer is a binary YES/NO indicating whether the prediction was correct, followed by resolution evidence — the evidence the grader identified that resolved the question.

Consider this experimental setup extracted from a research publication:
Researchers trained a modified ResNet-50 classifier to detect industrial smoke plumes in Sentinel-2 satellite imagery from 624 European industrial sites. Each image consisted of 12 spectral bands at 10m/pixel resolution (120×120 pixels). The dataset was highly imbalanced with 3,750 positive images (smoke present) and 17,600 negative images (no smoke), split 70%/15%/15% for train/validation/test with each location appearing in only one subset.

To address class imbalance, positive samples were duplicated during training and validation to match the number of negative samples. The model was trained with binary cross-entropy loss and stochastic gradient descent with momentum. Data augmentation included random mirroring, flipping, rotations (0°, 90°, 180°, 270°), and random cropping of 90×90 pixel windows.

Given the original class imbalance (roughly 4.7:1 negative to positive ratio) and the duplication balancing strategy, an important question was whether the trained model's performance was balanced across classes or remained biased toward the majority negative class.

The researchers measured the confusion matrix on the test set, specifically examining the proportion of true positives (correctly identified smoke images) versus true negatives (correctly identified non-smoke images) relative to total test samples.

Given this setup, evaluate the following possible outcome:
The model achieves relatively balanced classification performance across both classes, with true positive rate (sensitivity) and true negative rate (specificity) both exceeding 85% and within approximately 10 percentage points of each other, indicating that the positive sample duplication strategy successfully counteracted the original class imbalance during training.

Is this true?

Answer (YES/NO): YES